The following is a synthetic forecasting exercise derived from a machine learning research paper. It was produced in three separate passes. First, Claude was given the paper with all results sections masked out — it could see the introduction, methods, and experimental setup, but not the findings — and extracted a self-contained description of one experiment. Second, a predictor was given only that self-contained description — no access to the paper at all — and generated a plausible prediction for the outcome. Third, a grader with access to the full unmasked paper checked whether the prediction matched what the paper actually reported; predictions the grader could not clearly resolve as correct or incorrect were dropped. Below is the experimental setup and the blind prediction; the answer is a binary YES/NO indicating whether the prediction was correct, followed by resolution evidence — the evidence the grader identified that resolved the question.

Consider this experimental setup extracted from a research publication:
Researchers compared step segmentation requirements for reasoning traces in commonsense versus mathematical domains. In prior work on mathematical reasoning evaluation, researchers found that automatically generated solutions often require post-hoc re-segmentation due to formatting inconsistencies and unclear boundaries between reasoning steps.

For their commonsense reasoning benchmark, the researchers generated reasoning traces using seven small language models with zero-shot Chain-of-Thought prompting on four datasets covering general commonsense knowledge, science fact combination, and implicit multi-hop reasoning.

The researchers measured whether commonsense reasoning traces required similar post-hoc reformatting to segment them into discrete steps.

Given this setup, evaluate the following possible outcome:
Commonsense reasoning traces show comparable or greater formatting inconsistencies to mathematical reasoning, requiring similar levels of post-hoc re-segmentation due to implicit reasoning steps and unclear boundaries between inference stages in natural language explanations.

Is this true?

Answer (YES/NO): NO